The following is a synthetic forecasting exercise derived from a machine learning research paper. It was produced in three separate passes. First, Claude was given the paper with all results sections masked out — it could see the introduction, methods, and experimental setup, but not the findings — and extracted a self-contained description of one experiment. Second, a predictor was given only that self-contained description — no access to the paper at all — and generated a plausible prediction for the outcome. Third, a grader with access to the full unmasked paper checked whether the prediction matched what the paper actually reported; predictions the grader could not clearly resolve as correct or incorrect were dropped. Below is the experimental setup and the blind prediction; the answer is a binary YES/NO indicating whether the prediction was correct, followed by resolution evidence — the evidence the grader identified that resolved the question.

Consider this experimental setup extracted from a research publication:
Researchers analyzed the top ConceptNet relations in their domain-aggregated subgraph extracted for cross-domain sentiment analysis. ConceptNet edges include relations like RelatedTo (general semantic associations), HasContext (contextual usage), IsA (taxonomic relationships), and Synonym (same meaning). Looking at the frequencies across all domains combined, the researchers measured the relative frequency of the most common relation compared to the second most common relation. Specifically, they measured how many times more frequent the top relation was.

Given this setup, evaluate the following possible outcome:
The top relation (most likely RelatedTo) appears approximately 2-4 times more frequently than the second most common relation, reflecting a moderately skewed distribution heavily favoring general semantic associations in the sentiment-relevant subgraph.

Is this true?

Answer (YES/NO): NO